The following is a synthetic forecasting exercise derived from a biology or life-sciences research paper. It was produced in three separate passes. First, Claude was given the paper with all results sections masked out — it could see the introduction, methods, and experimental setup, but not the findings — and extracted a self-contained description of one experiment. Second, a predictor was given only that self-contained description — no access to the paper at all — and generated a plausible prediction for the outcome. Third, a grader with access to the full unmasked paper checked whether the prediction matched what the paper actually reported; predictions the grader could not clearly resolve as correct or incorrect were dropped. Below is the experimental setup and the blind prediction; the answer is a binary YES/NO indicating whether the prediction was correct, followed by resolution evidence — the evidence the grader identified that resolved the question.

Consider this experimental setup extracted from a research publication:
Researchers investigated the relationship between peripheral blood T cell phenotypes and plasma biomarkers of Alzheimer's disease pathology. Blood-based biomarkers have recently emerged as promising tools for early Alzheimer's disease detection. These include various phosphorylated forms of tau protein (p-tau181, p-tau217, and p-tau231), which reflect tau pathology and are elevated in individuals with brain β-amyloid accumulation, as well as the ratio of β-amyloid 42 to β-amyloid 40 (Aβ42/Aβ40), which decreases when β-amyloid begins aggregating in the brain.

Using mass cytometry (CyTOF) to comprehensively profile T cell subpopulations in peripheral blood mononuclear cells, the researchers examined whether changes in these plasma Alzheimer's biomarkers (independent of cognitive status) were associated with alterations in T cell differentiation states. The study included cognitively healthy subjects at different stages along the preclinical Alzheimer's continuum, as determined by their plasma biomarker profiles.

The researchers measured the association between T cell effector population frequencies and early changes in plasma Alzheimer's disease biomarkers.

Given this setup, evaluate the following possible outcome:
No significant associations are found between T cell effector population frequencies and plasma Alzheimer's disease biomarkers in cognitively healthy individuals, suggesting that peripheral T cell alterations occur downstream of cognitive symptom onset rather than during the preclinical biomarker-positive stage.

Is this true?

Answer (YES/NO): NO